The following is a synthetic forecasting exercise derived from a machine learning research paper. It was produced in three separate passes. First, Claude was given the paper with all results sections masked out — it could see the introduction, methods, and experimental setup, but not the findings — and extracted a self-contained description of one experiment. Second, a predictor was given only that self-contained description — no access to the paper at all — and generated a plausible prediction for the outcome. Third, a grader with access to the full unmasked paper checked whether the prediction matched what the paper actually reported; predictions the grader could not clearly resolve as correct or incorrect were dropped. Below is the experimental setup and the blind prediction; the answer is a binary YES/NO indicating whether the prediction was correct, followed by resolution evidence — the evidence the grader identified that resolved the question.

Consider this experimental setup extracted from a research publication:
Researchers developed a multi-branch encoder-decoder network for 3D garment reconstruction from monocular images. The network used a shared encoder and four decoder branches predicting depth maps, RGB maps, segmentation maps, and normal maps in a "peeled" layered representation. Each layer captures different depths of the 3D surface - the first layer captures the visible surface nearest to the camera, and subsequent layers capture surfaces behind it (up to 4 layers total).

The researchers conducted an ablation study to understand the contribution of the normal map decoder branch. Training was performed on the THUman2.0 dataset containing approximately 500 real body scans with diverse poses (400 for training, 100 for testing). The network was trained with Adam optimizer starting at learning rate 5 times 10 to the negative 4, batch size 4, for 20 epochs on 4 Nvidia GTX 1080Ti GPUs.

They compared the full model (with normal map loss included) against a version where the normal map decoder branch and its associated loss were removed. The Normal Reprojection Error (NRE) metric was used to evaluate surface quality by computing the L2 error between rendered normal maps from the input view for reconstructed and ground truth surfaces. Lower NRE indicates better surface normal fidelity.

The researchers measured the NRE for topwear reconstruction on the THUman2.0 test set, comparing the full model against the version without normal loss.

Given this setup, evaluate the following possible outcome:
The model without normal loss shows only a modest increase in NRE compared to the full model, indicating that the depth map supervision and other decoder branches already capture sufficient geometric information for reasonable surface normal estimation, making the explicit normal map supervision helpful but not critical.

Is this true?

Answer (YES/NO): NO